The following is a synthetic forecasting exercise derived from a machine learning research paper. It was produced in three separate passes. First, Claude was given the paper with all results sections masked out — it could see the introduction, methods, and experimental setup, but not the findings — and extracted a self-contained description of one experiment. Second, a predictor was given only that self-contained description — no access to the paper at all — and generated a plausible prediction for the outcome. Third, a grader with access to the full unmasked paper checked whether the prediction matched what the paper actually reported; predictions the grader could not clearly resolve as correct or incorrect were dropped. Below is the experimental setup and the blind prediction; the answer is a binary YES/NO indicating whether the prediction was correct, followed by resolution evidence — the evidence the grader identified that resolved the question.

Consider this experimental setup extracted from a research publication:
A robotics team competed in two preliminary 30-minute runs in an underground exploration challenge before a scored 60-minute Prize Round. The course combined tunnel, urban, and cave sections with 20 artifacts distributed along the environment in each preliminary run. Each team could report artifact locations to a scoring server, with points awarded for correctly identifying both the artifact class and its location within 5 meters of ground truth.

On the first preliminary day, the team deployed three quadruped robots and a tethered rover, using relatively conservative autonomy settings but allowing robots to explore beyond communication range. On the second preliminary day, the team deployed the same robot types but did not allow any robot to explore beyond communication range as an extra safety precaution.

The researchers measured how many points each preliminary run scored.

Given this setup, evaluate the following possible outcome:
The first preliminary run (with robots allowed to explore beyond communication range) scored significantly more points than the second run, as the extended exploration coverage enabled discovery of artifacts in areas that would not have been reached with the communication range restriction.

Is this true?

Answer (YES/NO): NO